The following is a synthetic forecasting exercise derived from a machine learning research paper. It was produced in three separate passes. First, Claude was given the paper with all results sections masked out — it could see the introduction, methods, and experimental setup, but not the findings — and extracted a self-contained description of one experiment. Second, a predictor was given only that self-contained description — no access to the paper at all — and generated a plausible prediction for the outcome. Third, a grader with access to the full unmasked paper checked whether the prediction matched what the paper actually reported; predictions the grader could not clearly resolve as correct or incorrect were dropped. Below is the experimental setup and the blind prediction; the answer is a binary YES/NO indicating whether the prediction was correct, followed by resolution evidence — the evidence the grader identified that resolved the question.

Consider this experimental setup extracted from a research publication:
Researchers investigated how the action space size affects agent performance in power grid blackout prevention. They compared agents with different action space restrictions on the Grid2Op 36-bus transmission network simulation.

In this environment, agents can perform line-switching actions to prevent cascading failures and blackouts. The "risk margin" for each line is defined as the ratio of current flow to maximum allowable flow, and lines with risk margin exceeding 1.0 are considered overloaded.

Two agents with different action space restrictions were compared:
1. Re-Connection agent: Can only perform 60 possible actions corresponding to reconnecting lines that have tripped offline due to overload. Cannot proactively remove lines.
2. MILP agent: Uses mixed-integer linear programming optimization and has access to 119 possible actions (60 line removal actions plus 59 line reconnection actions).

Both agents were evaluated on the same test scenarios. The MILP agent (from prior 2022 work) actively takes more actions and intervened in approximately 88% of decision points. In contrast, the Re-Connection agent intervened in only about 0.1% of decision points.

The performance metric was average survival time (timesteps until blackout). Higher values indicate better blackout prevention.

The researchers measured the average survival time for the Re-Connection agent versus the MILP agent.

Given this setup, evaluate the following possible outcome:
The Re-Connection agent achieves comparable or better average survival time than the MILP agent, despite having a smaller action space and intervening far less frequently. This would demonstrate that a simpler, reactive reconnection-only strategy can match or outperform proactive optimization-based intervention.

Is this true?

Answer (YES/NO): YES